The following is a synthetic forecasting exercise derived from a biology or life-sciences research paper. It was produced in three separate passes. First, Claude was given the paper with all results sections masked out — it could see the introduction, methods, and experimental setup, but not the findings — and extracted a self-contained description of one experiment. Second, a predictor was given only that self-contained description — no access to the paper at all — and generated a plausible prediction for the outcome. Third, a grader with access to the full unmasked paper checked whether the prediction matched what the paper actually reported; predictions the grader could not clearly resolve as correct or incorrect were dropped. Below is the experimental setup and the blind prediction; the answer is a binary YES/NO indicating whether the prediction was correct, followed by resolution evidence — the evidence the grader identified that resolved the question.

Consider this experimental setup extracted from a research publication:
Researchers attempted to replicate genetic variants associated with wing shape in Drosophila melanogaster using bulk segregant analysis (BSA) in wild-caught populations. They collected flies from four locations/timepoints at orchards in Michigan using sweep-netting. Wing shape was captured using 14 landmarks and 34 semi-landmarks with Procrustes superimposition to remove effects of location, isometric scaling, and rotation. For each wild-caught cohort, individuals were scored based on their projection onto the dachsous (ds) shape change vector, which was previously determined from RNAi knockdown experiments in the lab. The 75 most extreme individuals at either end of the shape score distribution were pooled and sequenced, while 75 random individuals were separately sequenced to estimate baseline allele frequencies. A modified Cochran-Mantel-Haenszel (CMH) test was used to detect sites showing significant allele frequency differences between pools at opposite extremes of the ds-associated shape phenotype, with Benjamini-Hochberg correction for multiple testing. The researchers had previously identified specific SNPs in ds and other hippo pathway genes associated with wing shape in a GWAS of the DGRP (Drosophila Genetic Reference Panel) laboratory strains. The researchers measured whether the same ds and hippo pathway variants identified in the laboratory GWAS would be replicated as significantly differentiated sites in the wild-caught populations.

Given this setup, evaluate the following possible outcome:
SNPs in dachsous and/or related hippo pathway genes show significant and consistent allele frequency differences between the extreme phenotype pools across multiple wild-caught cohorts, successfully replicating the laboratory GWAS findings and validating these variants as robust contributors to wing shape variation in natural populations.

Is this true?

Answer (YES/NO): NO